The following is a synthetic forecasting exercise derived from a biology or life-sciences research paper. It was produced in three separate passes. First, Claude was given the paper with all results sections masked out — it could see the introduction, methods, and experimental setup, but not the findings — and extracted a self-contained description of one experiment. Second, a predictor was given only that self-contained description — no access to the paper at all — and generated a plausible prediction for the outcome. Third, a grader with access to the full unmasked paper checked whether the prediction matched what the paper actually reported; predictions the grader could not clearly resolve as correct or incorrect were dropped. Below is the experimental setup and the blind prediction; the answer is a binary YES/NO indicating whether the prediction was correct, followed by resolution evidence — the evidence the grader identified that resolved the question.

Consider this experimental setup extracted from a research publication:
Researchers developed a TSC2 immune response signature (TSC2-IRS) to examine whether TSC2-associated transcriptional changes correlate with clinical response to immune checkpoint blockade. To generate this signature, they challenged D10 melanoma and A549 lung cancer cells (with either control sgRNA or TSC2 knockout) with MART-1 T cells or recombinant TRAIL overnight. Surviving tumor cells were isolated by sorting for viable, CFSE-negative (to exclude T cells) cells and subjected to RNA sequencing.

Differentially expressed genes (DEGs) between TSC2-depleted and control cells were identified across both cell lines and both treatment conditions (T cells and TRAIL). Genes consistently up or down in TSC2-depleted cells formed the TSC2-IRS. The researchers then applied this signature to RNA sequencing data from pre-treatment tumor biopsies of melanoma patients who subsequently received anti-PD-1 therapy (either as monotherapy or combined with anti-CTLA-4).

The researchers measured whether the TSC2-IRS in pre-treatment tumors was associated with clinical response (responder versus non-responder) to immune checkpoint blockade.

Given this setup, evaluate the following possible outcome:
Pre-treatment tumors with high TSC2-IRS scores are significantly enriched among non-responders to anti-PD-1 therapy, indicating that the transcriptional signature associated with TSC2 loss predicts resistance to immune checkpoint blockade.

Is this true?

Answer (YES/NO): NO